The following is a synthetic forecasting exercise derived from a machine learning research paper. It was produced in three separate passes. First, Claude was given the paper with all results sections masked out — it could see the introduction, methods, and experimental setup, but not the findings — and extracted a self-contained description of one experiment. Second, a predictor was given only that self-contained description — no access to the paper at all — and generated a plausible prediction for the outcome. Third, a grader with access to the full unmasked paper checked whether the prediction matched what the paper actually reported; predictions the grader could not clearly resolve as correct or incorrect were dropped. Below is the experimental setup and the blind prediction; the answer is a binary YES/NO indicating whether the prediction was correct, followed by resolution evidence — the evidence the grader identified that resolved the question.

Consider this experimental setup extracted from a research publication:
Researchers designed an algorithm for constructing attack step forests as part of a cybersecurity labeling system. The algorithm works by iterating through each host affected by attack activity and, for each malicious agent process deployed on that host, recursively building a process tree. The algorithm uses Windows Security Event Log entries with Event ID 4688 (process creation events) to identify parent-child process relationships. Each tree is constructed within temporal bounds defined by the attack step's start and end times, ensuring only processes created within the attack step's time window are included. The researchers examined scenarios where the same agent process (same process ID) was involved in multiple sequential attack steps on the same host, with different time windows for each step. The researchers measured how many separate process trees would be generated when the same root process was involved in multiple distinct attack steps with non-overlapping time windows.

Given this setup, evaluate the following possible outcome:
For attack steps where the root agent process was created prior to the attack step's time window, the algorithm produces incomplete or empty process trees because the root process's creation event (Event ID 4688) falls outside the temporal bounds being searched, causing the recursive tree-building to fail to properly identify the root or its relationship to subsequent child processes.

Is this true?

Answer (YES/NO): NO